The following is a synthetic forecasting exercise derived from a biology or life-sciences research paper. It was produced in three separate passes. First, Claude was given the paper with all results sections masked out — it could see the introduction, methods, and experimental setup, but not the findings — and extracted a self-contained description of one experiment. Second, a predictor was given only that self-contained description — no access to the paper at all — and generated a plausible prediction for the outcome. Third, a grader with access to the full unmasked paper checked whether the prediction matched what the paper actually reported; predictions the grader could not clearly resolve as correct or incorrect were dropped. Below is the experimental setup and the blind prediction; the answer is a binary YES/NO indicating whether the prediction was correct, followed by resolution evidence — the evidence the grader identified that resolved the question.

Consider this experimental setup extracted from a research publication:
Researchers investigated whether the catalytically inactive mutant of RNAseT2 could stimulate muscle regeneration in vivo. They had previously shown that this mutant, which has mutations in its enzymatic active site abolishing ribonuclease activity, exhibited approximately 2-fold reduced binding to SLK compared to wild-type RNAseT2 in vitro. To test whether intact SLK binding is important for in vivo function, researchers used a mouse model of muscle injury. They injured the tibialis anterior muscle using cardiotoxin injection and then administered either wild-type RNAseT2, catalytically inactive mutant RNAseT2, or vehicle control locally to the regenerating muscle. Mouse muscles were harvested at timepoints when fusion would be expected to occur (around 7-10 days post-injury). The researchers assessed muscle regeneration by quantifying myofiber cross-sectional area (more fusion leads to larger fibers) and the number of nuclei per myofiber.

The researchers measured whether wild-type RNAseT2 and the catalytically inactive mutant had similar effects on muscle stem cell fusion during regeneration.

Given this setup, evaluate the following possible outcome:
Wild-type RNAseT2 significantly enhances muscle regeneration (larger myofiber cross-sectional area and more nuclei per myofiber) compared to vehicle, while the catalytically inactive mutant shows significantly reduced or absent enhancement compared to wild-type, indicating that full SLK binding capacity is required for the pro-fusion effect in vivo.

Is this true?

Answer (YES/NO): YES